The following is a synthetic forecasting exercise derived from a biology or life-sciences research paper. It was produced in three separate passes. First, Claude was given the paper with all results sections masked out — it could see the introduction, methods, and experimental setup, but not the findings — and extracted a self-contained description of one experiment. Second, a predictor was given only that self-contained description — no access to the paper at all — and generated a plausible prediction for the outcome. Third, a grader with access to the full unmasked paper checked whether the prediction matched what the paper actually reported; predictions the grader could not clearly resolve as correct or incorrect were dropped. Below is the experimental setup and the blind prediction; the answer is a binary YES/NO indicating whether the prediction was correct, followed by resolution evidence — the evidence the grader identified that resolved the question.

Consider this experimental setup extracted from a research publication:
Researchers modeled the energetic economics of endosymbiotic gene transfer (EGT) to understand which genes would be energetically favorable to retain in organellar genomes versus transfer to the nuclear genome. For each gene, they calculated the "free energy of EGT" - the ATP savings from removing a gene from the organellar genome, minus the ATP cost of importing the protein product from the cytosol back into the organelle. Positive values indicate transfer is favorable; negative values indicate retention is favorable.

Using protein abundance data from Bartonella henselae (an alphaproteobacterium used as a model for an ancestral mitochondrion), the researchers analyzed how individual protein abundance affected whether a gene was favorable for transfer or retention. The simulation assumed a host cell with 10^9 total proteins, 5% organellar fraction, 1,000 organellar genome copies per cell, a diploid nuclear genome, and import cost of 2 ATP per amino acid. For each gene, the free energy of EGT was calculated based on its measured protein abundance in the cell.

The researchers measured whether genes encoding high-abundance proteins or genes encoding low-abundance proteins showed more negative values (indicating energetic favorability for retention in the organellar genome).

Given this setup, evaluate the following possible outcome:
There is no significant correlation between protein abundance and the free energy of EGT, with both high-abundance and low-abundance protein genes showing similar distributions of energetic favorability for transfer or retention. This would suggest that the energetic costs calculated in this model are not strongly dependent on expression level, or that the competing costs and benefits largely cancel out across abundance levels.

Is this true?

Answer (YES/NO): NO